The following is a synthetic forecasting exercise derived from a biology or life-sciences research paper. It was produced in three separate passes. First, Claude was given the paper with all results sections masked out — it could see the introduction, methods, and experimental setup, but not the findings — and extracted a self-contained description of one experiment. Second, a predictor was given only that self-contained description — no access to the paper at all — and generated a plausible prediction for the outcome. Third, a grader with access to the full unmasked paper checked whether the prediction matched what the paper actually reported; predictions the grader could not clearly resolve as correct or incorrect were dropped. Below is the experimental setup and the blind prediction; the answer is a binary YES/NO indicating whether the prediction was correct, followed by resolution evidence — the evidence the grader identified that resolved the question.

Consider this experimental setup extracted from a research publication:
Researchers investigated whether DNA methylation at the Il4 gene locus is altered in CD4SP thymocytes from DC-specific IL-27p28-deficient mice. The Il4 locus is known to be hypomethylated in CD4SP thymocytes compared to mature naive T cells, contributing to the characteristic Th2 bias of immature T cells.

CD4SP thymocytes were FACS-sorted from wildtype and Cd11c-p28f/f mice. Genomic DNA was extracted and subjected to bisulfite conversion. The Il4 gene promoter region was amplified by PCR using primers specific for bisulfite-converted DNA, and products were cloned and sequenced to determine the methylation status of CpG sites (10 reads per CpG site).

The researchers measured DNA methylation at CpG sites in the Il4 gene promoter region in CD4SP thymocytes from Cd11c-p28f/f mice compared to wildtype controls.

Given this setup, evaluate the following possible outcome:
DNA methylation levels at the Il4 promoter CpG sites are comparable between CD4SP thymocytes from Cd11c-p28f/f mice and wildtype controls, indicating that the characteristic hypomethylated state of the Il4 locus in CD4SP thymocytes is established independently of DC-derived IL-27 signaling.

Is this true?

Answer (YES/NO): YES